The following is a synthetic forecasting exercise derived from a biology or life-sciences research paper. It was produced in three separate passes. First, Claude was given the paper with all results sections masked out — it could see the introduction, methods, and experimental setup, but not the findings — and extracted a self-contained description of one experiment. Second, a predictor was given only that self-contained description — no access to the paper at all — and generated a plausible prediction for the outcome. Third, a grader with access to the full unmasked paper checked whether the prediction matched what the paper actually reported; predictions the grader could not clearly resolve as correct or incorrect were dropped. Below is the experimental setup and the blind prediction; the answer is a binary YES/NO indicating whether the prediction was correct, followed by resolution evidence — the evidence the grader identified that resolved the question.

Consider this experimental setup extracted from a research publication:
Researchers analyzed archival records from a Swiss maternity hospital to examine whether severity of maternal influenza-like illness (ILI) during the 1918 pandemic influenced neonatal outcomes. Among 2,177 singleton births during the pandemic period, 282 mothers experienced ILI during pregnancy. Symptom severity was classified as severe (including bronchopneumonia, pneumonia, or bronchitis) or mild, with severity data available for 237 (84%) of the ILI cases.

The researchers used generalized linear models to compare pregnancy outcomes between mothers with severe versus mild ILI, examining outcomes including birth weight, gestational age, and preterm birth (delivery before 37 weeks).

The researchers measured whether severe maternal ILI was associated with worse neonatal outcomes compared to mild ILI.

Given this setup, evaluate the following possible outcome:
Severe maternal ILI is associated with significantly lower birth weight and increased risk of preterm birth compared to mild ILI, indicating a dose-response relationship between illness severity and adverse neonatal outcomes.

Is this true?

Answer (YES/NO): NO